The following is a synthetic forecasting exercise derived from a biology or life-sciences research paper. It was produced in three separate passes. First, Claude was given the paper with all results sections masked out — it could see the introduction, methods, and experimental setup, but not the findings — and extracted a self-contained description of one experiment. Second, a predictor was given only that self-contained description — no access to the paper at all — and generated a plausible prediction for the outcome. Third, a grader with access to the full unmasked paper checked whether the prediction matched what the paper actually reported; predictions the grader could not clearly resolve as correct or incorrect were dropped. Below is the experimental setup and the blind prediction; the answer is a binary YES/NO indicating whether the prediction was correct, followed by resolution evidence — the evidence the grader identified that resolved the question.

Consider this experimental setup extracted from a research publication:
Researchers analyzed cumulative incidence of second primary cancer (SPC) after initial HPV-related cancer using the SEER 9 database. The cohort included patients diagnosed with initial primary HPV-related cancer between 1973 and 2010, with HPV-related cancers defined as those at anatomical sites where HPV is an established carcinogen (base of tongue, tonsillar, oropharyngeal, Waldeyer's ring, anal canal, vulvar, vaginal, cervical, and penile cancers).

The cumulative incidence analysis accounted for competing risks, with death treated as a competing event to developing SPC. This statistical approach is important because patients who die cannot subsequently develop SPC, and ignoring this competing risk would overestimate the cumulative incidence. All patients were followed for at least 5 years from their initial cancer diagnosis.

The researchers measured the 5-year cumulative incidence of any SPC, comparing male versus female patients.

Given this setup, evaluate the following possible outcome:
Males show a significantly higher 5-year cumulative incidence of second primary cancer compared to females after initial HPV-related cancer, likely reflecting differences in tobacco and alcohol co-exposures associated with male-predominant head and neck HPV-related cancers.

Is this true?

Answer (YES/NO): YES